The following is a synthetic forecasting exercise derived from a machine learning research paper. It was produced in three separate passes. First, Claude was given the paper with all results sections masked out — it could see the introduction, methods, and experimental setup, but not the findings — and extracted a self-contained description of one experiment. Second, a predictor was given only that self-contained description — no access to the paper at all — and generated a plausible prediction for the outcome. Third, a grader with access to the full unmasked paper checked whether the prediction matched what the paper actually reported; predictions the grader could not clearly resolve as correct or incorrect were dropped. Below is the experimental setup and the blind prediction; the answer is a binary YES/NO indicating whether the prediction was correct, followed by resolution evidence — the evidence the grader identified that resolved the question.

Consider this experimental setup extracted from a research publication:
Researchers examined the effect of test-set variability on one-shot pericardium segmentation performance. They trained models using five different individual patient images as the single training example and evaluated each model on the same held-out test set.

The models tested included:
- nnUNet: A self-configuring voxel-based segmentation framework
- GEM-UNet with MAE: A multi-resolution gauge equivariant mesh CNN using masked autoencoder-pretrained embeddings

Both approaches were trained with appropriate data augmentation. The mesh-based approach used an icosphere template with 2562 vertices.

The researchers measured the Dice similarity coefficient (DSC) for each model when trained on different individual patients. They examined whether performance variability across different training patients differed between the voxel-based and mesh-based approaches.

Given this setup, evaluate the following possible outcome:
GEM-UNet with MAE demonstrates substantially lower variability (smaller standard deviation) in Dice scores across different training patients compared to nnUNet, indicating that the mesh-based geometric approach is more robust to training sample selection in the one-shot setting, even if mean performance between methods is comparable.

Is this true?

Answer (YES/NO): YES